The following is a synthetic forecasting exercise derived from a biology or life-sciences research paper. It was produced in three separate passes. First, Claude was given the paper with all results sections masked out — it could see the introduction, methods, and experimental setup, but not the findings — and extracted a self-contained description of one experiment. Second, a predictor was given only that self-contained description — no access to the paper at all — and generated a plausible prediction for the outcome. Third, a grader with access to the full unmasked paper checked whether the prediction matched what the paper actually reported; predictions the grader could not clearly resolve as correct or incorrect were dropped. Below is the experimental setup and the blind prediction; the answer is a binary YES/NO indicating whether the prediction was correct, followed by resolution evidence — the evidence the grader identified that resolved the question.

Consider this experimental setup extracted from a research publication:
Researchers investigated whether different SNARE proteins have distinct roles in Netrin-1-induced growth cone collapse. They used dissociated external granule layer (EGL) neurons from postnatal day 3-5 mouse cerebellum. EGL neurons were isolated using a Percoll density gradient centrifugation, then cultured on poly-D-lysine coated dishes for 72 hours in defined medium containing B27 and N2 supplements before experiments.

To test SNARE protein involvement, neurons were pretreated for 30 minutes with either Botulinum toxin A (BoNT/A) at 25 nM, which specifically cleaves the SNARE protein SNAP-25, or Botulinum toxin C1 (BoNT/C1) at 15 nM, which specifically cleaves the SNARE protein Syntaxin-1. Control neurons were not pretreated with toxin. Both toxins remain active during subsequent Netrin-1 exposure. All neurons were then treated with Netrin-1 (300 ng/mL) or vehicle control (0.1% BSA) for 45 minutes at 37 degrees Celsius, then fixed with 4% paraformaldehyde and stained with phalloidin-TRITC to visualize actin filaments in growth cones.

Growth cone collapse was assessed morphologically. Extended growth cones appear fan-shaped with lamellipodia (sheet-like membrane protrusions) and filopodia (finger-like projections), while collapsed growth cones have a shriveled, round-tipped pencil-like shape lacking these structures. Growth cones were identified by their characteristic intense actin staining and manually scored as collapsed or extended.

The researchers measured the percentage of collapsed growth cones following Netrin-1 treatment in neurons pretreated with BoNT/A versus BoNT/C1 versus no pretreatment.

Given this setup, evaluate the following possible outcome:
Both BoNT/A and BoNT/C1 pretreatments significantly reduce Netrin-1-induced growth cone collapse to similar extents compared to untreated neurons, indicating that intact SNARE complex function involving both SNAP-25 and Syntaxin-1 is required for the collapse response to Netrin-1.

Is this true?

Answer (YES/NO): NO